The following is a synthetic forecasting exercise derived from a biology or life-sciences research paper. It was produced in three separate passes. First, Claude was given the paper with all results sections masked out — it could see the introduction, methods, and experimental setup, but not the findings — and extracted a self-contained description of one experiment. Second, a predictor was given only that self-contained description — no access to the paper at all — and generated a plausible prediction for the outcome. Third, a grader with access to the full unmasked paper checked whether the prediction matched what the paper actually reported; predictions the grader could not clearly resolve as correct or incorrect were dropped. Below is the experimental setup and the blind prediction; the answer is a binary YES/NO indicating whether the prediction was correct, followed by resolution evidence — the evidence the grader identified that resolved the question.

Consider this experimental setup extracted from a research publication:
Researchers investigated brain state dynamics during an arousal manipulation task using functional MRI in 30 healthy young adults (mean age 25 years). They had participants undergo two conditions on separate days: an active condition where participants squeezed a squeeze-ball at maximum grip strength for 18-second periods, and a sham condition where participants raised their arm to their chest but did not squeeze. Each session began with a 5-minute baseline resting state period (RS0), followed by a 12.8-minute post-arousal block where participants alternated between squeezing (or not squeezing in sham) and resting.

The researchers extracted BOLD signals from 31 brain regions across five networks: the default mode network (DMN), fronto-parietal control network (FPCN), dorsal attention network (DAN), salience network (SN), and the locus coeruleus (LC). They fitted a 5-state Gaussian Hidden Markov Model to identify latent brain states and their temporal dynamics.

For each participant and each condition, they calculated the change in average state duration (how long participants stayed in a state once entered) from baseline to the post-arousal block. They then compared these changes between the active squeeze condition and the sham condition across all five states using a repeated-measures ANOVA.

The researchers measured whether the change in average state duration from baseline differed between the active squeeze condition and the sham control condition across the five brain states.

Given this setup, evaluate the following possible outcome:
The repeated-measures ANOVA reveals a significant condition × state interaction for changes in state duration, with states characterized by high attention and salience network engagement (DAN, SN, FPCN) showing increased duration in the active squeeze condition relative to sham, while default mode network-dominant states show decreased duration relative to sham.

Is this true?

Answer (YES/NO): NO